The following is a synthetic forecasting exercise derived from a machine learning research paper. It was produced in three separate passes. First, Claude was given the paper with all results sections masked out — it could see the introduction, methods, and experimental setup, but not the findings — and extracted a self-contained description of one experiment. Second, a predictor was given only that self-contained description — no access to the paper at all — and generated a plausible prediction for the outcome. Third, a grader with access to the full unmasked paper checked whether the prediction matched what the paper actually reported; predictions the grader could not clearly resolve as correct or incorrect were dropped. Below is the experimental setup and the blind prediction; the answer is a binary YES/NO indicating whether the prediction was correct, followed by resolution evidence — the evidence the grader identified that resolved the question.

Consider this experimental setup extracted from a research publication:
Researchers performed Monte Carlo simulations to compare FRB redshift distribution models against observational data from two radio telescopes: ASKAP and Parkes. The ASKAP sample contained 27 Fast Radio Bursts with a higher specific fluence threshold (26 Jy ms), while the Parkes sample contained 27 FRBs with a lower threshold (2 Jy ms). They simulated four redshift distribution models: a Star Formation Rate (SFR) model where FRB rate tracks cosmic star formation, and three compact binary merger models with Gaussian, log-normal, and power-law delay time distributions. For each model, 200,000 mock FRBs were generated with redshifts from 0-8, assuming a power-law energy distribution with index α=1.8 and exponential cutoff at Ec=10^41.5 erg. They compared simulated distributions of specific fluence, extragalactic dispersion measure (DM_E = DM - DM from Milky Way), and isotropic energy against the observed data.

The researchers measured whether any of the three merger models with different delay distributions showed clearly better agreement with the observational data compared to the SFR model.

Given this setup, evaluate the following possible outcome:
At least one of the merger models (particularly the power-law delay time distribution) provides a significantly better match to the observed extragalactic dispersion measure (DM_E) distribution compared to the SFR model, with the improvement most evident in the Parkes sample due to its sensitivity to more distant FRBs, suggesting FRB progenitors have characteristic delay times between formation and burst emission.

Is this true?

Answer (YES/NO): NO